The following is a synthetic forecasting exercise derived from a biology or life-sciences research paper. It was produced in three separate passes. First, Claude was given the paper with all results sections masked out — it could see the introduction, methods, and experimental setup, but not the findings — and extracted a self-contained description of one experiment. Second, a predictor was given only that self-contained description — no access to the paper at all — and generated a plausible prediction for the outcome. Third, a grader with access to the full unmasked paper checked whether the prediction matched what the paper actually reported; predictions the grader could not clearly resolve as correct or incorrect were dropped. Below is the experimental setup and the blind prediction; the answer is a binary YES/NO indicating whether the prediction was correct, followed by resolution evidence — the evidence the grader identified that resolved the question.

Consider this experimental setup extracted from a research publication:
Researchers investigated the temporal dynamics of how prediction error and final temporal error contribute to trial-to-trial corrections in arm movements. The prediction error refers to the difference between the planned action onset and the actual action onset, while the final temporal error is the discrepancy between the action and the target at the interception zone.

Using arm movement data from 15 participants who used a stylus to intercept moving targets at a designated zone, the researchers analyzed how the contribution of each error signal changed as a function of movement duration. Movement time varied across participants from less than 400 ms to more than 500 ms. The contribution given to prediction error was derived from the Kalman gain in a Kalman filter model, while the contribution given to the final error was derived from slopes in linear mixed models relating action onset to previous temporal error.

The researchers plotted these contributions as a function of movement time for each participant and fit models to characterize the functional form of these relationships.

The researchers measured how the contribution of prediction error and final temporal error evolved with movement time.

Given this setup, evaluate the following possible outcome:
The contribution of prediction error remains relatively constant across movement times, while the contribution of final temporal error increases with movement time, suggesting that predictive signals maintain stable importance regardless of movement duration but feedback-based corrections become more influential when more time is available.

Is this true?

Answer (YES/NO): NO